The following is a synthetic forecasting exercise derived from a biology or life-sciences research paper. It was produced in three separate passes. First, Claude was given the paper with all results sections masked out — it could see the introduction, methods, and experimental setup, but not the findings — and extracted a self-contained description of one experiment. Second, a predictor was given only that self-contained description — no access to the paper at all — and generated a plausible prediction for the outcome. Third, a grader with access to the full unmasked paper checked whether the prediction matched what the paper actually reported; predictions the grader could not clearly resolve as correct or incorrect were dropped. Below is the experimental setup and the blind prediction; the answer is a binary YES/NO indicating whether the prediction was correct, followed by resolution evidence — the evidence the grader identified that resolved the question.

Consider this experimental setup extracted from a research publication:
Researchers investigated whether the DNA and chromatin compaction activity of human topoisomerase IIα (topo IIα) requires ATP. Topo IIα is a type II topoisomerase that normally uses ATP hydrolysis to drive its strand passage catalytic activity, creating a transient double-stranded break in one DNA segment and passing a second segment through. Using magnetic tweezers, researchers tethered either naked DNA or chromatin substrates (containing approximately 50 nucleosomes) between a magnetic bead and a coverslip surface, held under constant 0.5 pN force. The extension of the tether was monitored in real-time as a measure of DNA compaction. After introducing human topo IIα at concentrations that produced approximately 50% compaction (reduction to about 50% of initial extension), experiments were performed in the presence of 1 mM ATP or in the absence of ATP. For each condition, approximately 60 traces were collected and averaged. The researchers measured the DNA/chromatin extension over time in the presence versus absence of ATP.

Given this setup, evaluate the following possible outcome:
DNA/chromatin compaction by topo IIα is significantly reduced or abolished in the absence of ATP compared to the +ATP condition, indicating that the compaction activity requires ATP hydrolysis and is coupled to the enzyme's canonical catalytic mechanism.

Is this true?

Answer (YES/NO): NO